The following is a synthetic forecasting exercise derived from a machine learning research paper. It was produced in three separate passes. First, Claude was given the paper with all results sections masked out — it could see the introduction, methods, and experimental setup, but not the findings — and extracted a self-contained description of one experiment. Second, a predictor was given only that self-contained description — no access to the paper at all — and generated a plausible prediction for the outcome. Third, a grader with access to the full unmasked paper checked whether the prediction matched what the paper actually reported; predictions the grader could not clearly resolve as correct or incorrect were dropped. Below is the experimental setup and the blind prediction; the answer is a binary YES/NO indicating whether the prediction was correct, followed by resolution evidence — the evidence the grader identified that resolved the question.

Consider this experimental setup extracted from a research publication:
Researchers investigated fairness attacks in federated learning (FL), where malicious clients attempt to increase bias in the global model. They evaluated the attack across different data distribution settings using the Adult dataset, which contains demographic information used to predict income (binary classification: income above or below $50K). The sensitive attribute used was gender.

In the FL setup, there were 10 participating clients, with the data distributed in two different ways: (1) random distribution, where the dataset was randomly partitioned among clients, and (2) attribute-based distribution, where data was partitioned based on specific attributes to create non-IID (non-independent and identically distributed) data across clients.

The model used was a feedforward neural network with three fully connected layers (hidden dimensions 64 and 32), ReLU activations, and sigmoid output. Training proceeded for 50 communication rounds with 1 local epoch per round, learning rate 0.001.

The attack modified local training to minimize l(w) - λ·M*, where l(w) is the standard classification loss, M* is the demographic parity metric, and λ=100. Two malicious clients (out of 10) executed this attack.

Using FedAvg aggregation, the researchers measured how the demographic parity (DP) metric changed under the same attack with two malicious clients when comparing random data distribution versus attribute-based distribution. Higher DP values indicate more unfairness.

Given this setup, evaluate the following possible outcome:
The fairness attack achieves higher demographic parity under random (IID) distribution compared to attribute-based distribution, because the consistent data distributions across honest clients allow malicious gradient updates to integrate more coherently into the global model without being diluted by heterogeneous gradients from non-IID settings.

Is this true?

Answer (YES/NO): NO